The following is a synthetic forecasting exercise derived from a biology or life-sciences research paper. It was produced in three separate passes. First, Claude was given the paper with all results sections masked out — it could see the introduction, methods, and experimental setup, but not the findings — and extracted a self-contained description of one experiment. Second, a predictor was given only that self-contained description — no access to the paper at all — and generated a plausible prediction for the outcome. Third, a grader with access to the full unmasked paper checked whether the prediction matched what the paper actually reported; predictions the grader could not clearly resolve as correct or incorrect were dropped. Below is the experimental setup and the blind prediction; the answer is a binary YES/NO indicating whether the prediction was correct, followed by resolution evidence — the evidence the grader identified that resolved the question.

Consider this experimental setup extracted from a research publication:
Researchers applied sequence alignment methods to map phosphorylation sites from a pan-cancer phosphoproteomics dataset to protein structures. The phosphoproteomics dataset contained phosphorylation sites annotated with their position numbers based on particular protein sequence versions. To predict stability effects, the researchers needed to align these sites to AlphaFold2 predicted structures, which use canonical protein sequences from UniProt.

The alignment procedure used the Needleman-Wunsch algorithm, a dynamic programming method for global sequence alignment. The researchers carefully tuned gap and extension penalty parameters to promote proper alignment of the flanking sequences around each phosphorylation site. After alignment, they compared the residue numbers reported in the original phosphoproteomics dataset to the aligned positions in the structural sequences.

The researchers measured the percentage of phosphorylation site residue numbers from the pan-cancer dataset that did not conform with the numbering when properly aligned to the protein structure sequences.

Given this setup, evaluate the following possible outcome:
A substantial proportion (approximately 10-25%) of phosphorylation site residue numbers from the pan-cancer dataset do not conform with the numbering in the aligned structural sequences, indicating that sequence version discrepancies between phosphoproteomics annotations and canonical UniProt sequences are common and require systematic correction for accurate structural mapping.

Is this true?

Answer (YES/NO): YES